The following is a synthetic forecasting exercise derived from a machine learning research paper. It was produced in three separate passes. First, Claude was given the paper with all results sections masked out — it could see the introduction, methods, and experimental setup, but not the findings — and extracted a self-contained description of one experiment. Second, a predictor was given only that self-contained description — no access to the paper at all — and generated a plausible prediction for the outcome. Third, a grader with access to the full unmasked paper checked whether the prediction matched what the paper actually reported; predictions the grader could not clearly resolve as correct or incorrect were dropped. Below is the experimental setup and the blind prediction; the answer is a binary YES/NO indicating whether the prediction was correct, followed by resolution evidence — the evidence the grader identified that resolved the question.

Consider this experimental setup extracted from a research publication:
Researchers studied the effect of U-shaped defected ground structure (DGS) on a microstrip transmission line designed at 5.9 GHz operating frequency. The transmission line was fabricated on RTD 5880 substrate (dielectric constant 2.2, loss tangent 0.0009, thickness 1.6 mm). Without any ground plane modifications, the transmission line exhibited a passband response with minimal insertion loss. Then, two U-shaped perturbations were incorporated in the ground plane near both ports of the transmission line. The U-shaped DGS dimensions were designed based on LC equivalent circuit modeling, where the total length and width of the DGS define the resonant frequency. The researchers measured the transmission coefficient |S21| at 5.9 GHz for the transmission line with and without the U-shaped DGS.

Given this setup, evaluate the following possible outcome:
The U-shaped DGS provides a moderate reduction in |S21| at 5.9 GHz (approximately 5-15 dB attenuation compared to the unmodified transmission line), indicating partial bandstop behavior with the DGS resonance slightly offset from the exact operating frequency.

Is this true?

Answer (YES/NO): NO